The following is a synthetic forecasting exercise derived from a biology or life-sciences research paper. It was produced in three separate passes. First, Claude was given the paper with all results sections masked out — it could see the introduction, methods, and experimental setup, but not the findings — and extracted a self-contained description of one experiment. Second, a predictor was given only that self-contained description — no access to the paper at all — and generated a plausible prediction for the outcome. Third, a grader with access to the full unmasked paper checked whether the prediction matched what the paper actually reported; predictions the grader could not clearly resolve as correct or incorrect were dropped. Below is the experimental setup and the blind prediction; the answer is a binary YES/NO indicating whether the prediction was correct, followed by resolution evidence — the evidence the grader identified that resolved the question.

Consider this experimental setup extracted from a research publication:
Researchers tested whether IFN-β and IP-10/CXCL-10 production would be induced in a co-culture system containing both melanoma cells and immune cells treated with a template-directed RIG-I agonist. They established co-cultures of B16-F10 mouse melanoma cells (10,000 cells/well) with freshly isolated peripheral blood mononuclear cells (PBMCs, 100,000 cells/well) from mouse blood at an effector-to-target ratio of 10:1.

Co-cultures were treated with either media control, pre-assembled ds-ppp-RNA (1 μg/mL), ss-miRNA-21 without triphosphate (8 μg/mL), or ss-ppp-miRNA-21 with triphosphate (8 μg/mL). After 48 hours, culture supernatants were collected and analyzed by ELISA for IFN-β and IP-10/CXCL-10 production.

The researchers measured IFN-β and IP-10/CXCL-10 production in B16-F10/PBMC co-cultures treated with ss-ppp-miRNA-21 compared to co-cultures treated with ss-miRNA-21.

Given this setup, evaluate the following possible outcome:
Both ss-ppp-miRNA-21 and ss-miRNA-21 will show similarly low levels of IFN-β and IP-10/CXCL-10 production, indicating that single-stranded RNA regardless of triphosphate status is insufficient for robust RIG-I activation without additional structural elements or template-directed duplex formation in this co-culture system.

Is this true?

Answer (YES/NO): YES